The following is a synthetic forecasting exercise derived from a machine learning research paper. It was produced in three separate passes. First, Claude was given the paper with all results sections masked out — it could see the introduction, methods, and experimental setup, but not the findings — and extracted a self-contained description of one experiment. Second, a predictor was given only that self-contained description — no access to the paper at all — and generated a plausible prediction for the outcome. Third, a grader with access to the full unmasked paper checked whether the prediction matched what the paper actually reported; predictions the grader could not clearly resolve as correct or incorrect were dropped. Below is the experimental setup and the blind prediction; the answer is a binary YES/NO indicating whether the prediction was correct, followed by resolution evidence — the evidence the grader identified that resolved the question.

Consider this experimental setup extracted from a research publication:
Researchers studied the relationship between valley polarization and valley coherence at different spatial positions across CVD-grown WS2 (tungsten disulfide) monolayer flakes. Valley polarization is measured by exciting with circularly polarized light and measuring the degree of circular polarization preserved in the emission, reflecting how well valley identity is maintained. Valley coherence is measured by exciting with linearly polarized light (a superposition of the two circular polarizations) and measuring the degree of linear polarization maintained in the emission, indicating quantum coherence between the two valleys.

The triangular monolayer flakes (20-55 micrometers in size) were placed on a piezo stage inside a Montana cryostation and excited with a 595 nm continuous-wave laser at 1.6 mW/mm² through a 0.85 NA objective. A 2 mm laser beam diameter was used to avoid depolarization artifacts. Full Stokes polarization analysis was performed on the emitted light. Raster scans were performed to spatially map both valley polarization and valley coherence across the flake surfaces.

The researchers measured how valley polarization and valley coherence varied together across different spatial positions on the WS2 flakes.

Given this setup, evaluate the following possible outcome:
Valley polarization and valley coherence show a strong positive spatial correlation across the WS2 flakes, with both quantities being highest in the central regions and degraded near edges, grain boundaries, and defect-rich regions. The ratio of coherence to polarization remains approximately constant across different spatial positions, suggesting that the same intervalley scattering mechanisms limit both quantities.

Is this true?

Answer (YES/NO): NO